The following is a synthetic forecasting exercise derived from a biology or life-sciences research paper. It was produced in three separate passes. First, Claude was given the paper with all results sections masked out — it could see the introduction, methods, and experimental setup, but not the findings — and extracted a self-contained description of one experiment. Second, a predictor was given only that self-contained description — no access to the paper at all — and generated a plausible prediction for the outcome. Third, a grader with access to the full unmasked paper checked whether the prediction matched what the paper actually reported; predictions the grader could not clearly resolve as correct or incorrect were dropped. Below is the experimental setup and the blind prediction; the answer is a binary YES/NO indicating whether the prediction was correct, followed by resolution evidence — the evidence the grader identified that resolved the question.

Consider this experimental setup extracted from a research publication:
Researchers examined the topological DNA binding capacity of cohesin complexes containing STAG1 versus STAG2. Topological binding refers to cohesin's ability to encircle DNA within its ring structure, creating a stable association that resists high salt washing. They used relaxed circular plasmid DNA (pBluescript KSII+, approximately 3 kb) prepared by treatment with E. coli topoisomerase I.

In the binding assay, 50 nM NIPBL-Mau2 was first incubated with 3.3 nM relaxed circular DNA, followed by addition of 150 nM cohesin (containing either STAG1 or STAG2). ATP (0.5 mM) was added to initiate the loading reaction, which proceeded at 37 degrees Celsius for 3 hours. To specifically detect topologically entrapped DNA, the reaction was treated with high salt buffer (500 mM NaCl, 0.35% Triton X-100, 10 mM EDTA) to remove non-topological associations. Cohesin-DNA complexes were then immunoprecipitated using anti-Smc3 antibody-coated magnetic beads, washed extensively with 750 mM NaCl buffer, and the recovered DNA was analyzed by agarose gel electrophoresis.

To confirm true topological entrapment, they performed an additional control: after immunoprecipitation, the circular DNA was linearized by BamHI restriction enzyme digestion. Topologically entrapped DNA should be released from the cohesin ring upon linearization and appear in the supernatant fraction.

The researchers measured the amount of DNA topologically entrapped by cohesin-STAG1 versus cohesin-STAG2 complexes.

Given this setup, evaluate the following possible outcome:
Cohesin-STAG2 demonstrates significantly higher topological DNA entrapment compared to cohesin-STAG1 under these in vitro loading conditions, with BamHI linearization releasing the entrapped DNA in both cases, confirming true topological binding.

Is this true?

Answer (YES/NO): NO